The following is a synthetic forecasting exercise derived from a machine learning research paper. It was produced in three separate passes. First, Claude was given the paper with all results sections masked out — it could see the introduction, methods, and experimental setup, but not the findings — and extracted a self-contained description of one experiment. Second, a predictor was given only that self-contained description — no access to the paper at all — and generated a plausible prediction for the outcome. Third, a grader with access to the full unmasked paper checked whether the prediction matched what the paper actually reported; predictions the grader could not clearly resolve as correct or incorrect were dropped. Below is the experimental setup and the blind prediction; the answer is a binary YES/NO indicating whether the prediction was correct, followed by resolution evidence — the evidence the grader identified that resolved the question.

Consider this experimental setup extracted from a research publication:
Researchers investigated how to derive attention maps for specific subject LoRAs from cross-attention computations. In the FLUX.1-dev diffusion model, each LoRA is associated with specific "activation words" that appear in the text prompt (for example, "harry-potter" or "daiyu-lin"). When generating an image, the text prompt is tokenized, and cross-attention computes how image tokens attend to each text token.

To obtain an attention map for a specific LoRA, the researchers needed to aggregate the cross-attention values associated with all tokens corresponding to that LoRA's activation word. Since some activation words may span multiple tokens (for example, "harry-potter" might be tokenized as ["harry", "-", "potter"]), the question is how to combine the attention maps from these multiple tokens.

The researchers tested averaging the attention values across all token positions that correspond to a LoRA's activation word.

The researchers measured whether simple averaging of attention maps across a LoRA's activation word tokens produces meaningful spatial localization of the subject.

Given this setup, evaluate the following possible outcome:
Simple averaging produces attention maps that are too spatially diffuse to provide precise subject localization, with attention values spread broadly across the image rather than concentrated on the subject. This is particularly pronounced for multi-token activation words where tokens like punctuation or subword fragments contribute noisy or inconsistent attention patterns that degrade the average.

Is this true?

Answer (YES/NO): NO